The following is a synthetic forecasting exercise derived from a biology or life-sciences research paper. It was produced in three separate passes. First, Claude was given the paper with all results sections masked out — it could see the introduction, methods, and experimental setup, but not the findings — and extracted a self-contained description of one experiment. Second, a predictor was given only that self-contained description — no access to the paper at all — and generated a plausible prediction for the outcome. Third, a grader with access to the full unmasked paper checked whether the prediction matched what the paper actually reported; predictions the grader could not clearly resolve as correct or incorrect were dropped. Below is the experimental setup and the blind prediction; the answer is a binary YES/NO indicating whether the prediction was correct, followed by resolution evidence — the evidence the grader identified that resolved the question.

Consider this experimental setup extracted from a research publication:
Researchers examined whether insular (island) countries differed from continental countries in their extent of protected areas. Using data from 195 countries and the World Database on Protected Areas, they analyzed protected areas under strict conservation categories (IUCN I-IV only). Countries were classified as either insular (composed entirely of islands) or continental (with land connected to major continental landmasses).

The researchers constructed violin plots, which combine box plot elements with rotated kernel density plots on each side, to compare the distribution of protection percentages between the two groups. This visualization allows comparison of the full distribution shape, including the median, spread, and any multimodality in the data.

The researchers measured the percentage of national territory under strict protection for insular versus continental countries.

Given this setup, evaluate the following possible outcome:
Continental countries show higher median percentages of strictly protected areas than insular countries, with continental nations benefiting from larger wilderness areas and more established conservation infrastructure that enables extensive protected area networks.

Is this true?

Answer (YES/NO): NO